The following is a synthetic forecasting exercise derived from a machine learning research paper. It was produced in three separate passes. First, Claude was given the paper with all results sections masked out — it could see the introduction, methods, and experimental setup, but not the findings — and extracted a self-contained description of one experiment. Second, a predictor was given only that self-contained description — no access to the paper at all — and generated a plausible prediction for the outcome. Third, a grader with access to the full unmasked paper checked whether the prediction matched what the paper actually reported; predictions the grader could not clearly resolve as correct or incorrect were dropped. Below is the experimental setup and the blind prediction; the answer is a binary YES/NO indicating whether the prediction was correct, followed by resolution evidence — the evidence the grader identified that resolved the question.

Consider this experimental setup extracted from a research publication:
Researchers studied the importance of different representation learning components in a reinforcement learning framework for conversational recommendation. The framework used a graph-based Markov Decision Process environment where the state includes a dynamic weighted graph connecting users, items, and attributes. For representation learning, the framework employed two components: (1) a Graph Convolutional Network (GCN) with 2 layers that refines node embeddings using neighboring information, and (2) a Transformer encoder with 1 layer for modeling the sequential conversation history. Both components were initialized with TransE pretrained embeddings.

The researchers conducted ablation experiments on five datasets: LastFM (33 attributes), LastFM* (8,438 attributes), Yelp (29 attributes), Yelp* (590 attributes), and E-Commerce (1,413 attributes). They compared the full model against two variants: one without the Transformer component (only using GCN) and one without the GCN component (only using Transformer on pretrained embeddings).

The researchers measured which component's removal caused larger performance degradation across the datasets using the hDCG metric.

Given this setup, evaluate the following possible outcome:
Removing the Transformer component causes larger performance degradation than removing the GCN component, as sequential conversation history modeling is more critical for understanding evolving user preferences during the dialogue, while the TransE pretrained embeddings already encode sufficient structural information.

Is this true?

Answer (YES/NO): YES